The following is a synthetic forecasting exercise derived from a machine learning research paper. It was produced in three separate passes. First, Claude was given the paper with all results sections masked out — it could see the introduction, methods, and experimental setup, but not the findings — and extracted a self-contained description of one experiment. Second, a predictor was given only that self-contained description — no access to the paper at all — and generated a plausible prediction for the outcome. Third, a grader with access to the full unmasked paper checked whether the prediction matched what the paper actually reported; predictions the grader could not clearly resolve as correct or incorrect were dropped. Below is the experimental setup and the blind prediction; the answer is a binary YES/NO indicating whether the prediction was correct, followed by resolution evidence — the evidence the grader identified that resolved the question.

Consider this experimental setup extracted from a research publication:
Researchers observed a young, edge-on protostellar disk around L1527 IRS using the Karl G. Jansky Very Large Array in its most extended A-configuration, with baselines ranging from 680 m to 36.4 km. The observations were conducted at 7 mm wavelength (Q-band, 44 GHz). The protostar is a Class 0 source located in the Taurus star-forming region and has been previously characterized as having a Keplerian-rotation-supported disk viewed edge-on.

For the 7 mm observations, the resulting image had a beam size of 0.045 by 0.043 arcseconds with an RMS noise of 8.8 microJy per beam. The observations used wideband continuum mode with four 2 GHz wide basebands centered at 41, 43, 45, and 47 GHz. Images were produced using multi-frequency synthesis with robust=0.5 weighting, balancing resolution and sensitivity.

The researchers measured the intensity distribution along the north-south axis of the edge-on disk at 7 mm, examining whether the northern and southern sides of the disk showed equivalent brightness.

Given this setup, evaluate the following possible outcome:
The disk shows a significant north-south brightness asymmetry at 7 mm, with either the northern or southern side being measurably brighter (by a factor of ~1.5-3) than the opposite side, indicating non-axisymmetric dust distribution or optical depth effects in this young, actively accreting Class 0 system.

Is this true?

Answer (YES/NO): NO